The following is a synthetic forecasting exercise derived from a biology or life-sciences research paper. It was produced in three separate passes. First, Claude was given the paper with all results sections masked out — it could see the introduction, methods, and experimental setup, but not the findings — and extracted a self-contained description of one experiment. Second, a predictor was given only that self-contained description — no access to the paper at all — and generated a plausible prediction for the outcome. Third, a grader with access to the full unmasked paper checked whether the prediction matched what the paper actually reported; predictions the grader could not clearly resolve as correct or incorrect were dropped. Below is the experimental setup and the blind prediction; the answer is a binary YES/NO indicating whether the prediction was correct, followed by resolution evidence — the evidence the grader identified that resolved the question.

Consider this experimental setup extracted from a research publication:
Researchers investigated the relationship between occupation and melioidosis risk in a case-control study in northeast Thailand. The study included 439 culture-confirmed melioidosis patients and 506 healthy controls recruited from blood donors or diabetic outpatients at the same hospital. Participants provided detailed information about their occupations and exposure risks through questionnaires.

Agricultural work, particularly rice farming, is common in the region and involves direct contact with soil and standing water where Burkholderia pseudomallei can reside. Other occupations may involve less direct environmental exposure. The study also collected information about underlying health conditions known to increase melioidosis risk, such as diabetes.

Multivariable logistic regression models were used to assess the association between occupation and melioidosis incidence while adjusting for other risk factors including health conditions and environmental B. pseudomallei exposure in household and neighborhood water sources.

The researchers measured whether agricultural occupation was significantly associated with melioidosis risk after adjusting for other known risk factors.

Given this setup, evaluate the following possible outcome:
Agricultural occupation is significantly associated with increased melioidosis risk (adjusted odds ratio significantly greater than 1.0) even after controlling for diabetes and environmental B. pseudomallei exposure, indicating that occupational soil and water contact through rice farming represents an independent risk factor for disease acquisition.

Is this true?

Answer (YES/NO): YES